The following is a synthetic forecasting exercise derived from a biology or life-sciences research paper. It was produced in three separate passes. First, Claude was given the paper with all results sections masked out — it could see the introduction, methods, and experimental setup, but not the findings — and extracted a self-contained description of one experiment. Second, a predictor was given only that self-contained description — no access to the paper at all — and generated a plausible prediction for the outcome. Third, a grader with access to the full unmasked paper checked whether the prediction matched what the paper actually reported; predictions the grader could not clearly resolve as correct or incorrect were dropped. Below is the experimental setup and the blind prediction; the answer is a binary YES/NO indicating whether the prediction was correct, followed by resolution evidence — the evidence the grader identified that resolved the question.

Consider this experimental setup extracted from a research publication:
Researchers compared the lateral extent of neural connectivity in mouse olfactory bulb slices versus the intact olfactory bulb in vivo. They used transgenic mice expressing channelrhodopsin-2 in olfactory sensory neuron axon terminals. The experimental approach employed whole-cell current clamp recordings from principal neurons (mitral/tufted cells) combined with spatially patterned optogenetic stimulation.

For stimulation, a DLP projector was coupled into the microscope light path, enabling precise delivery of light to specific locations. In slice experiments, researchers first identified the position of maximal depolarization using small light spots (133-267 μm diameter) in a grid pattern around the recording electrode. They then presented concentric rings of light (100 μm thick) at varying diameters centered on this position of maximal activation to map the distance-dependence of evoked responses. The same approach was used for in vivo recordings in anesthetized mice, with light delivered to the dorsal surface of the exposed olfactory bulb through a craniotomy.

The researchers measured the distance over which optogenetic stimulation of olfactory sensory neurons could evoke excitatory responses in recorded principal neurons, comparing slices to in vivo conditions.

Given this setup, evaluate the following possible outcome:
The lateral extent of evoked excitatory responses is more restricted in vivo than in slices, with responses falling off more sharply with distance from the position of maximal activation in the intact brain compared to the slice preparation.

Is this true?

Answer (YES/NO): NO